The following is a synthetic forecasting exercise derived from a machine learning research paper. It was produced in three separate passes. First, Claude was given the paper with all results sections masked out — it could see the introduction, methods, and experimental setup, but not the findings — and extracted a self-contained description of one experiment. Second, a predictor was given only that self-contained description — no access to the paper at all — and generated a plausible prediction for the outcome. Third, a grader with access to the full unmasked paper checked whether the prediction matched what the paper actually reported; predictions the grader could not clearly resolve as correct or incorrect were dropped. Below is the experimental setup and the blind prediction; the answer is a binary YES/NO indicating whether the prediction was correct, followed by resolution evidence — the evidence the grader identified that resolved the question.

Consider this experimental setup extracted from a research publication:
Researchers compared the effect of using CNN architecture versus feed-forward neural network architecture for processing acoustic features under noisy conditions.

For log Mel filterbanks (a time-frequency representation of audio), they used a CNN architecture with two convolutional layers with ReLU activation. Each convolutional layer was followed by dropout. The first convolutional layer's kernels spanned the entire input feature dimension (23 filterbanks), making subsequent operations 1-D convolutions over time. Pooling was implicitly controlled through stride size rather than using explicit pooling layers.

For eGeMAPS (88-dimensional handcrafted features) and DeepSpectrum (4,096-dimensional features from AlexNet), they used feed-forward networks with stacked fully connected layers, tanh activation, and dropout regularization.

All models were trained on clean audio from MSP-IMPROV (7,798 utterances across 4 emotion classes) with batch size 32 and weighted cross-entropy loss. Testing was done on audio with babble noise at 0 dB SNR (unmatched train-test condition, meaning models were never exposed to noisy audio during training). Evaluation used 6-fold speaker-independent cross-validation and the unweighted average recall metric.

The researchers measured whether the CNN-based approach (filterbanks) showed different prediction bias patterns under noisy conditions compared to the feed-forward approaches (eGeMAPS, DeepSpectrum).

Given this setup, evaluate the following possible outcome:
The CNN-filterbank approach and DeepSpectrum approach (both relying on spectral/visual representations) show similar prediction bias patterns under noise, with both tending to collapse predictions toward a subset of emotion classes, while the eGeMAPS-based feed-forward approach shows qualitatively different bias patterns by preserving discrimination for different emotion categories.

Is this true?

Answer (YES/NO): NO